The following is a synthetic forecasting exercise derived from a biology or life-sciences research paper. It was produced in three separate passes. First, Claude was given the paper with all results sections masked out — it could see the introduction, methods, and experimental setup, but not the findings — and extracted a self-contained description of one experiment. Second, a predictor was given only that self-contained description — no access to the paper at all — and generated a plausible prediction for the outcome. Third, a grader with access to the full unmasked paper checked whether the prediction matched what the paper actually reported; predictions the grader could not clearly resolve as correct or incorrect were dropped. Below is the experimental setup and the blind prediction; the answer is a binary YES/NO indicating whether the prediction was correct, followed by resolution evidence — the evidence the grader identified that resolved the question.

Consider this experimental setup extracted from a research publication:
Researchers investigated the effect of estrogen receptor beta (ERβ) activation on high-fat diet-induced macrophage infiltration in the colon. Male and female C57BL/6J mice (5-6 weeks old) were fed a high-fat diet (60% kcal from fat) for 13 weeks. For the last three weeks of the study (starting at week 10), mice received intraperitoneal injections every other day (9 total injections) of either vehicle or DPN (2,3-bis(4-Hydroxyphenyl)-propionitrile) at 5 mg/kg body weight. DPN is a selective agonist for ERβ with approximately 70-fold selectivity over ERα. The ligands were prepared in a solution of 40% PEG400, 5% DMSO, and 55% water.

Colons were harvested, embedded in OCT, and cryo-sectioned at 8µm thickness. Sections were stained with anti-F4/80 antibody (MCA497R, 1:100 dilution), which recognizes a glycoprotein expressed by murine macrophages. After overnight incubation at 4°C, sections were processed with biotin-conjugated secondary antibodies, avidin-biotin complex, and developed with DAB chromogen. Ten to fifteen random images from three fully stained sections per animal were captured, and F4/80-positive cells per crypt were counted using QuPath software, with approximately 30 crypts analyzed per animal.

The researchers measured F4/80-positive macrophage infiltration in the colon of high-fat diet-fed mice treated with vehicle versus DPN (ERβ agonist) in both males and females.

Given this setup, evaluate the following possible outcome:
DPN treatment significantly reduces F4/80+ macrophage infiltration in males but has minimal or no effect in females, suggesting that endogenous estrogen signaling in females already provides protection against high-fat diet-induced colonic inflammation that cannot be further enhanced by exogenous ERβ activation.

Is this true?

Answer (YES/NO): NO